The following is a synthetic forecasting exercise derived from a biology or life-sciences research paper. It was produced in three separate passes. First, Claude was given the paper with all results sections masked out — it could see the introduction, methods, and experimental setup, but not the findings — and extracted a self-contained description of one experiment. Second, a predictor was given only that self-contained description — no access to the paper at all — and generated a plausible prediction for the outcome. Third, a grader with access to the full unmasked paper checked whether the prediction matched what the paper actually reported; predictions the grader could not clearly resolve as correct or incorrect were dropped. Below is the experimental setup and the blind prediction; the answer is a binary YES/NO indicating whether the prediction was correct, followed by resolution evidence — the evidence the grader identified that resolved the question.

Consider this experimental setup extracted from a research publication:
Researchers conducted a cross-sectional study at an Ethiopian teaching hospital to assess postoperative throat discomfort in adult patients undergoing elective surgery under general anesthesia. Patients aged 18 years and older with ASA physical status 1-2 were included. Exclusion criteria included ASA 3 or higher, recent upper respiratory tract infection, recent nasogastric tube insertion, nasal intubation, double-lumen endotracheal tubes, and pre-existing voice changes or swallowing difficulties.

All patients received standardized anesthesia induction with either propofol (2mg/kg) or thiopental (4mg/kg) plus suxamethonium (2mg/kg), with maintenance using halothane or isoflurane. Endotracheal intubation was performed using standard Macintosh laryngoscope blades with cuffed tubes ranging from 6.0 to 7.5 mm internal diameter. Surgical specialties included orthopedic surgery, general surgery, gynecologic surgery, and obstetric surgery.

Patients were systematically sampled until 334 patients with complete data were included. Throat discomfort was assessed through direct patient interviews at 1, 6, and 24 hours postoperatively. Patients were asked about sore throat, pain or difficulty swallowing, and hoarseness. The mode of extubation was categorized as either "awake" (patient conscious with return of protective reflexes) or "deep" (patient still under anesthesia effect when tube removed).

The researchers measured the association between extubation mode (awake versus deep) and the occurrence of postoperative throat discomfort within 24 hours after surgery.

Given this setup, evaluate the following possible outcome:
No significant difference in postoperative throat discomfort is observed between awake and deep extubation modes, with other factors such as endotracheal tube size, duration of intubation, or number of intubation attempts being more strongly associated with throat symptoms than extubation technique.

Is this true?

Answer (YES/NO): NO